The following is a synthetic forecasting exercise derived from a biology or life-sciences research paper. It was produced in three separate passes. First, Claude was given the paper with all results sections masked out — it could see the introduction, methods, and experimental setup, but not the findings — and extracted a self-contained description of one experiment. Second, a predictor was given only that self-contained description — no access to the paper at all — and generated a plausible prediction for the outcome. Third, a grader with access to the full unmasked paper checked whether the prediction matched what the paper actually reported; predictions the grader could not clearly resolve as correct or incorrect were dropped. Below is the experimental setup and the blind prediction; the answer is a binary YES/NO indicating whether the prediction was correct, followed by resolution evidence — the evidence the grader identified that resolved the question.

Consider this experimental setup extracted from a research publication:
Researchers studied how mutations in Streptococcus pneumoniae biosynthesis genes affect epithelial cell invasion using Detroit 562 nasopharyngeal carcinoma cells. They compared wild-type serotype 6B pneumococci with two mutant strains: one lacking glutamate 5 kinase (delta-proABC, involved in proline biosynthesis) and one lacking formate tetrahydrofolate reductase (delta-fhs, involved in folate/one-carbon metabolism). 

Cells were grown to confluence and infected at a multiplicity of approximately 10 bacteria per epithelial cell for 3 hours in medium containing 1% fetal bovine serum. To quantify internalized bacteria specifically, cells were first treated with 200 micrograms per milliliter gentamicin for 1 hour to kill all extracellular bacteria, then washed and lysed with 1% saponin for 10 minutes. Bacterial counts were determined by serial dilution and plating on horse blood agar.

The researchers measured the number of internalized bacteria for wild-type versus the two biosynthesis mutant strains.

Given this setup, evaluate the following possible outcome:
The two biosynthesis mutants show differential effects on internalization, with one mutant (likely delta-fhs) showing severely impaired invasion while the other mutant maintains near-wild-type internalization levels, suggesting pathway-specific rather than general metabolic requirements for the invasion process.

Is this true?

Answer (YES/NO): NO